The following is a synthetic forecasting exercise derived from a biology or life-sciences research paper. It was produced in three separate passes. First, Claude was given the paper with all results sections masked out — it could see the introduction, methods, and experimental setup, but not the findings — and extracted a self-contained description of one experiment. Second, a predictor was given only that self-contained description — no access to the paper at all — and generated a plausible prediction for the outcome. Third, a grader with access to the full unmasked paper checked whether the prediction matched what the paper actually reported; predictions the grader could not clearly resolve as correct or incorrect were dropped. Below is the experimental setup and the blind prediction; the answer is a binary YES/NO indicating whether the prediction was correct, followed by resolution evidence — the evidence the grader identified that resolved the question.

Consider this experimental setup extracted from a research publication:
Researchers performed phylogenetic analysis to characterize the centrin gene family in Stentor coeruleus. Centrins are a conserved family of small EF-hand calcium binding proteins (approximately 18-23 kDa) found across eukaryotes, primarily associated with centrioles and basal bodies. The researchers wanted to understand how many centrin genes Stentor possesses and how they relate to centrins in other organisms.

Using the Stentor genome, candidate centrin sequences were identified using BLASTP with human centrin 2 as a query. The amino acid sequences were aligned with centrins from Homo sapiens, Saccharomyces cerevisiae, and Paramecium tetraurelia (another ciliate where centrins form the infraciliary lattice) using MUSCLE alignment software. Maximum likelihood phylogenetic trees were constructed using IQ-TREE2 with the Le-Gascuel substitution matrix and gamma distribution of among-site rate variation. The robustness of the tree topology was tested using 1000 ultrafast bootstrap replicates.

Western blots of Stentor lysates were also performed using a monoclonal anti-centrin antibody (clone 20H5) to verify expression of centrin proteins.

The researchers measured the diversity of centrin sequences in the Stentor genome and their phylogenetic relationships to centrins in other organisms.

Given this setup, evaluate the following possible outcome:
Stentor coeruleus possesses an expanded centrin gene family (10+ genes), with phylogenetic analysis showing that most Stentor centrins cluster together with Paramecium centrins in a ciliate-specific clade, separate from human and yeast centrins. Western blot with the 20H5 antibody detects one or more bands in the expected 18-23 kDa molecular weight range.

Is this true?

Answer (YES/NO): YES